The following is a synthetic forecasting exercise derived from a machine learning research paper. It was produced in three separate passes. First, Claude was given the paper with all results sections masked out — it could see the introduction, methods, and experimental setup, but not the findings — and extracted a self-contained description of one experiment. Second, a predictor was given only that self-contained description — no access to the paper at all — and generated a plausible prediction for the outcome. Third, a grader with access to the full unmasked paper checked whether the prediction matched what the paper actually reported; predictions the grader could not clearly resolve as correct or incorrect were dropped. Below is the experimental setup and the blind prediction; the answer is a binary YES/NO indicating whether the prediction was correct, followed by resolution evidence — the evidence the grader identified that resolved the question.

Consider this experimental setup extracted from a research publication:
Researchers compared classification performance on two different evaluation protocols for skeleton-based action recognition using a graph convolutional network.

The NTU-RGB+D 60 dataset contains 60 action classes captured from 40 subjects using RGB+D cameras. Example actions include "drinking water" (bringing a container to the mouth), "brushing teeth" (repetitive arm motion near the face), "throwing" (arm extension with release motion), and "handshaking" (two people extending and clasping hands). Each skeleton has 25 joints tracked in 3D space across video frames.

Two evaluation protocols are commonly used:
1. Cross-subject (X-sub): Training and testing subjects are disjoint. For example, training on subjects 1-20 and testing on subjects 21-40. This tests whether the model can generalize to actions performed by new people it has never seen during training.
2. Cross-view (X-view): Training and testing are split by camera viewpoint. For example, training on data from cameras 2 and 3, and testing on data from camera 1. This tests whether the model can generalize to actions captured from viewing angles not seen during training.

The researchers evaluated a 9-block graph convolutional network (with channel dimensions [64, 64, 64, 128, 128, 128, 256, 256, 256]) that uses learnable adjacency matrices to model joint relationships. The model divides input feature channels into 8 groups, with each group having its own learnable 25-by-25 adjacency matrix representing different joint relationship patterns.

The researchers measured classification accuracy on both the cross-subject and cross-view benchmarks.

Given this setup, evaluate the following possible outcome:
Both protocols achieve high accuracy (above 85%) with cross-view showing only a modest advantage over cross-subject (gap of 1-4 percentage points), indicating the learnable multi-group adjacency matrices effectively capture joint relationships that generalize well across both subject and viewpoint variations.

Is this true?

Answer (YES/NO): YES